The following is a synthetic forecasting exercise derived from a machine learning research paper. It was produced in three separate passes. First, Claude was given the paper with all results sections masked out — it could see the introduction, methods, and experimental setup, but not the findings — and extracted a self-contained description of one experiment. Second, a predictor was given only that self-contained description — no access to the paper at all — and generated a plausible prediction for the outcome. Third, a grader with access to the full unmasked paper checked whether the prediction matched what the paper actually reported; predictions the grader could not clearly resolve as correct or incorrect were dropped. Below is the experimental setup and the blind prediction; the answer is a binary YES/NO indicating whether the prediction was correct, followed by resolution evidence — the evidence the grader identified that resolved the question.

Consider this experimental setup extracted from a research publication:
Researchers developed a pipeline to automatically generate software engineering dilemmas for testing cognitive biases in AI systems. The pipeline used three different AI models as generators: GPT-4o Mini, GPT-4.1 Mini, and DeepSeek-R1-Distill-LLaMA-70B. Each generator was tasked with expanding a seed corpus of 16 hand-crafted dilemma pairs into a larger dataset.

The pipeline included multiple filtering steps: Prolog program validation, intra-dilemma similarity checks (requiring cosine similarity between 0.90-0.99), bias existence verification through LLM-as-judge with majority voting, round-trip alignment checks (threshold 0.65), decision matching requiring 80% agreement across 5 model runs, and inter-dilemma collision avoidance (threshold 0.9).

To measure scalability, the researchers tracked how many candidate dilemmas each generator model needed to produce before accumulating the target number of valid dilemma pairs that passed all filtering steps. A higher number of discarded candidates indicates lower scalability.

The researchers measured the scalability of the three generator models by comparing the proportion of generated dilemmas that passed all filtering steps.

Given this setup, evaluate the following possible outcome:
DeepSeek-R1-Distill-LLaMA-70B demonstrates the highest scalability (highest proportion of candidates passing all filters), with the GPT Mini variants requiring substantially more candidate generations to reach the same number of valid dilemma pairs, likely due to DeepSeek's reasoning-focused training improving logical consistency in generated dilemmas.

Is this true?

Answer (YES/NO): NO